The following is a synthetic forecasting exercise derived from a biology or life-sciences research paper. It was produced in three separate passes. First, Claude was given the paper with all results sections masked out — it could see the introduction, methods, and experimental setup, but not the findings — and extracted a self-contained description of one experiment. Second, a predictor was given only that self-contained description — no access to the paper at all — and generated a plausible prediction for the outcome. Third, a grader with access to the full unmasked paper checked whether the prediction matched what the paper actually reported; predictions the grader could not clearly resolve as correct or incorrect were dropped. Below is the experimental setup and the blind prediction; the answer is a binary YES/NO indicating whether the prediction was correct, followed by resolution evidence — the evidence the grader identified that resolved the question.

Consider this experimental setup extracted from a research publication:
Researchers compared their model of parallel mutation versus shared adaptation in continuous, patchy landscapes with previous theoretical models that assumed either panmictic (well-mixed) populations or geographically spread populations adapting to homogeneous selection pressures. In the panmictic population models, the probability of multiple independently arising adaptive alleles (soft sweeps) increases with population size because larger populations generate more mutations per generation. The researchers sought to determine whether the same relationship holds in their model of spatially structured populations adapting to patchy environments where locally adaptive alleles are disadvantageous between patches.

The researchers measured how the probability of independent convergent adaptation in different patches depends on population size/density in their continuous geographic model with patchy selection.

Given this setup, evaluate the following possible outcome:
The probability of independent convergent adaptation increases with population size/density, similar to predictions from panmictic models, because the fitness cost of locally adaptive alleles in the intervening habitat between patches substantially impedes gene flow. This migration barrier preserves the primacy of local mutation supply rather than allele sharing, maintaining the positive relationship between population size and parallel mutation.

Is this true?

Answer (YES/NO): NO